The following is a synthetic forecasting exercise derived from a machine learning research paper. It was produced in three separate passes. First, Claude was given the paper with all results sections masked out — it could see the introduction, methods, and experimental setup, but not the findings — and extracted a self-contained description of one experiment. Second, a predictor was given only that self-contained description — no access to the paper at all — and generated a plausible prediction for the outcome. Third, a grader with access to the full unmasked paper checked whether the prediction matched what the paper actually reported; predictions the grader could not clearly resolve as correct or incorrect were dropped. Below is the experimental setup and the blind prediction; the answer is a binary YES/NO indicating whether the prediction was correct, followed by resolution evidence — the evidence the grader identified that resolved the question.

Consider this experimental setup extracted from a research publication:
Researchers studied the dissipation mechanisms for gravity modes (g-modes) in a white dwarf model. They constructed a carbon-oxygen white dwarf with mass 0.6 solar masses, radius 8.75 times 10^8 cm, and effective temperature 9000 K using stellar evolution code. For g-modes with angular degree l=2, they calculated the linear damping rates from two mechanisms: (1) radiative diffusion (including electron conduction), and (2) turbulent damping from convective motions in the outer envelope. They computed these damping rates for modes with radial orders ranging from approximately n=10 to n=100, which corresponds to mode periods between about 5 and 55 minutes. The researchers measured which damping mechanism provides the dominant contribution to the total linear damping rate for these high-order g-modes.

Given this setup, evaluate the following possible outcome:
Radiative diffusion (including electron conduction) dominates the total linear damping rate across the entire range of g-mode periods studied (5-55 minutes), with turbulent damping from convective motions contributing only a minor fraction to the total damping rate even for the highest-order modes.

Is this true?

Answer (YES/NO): YES